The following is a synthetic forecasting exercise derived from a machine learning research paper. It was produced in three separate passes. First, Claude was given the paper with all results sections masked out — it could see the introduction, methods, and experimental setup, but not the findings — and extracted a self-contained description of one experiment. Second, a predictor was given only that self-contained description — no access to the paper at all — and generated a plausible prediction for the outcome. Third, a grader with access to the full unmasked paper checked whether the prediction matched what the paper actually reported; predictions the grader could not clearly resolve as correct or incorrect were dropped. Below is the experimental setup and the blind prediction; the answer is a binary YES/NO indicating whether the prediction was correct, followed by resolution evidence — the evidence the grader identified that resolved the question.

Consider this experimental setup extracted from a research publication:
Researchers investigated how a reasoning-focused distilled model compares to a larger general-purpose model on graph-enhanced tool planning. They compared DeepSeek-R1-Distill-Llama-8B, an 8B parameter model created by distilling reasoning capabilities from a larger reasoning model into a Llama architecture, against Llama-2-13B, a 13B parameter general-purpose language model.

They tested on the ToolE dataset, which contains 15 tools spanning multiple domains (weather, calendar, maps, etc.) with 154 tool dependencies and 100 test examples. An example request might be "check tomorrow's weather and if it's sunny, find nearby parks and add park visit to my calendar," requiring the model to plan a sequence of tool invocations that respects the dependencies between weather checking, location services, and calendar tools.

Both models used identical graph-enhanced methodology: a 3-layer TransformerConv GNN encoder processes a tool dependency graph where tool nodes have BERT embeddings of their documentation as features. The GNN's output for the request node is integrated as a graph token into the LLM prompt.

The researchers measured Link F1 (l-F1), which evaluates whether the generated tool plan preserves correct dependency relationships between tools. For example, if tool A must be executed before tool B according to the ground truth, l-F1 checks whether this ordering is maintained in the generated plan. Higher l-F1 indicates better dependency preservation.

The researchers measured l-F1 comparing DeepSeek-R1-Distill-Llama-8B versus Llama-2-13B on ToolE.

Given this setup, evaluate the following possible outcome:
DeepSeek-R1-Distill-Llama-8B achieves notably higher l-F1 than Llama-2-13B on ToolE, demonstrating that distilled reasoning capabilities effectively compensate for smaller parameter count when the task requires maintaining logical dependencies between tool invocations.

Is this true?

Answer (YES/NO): NO